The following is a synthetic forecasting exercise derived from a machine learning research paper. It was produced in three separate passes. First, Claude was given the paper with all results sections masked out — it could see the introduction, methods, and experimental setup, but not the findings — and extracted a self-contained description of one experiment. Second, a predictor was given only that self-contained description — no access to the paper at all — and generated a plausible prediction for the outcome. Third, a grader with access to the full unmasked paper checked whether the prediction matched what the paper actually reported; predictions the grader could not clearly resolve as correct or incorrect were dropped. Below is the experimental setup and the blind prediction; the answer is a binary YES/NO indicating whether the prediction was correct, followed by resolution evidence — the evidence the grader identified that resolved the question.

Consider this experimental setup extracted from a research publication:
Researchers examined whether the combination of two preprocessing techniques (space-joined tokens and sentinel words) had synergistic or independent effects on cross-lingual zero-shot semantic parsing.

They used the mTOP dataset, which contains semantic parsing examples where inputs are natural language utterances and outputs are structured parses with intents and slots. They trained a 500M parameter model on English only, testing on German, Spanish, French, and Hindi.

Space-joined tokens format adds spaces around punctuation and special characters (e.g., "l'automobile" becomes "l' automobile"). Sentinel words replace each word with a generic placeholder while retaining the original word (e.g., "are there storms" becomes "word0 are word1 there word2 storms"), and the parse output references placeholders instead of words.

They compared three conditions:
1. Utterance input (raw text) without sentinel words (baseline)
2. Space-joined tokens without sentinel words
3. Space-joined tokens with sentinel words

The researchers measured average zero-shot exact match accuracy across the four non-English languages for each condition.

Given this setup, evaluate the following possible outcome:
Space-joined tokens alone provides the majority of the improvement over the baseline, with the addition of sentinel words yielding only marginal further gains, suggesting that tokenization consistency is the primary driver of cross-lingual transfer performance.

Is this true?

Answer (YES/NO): NO